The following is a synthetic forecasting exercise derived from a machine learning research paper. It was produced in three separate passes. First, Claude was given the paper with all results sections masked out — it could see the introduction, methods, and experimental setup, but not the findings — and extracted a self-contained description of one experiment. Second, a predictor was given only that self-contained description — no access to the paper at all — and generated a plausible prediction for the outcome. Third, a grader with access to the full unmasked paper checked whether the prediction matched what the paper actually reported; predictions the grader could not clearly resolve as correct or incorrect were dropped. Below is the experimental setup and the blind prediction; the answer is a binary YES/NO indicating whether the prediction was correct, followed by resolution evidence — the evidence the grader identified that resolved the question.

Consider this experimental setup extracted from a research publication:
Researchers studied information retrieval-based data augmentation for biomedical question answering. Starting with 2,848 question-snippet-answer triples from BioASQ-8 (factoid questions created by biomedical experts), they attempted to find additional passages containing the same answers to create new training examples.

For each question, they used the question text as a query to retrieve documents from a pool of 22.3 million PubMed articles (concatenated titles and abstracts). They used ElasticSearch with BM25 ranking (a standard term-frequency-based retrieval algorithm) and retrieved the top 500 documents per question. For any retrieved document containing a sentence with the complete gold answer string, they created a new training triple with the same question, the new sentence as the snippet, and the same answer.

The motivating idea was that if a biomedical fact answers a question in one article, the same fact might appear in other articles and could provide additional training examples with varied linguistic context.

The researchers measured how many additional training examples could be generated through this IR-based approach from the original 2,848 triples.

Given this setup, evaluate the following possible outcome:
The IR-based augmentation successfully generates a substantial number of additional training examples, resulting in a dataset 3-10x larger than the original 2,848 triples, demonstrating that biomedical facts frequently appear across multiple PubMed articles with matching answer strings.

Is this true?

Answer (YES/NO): NO